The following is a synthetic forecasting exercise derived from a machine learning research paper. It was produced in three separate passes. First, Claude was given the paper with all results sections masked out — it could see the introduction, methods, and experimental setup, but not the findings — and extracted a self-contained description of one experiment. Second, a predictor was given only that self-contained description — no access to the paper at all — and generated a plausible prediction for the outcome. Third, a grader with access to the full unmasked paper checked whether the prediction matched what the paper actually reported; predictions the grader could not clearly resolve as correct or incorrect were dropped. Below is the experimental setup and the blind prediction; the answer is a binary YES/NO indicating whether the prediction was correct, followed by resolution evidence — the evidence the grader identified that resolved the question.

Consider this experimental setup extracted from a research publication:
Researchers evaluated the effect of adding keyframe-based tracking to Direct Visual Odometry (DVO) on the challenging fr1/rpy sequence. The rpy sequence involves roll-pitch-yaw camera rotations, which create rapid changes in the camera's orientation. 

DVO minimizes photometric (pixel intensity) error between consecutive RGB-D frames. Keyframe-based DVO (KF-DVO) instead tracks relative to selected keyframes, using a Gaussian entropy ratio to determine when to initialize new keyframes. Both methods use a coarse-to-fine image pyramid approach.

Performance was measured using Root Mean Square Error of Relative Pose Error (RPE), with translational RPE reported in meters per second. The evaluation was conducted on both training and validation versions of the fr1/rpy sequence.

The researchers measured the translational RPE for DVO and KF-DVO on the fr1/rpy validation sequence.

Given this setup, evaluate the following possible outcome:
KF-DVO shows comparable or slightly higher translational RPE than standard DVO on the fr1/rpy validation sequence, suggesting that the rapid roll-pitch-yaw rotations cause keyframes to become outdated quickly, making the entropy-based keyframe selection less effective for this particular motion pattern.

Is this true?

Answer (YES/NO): NO